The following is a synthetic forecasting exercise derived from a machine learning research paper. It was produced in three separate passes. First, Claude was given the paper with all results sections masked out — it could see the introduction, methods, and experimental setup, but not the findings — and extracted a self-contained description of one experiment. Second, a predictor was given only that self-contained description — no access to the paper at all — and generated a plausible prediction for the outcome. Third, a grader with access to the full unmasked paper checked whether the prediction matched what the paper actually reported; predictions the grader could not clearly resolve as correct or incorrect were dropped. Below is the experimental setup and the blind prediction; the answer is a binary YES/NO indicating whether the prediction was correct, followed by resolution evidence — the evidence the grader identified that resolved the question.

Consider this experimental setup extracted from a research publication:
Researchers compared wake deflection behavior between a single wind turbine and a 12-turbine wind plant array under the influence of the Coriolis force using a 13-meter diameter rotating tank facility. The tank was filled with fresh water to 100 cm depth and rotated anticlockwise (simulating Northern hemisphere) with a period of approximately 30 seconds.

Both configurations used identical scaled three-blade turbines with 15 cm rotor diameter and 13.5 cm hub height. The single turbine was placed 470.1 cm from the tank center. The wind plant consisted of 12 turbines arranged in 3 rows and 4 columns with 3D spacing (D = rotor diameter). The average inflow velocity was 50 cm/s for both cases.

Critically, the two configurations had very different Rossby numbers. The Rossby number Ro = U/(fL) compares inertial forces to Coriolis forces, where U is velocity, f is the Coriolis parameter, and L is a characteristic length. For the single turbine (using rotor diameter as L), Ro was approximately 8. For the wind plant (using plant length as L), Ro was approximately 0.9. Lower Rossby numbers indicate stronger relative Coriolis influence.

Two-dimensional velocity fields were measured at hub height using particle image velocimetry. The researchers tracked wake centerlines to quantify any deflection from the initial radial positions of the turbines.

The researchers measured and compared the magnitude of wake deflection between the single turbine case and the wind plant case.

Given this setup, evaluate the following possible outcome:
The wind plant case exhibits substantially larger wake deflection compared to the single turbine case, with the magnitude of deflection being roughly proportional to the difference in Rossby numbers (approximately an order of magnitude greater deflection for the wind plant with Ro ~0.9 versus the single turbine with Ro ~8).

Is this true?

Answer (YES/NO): NO